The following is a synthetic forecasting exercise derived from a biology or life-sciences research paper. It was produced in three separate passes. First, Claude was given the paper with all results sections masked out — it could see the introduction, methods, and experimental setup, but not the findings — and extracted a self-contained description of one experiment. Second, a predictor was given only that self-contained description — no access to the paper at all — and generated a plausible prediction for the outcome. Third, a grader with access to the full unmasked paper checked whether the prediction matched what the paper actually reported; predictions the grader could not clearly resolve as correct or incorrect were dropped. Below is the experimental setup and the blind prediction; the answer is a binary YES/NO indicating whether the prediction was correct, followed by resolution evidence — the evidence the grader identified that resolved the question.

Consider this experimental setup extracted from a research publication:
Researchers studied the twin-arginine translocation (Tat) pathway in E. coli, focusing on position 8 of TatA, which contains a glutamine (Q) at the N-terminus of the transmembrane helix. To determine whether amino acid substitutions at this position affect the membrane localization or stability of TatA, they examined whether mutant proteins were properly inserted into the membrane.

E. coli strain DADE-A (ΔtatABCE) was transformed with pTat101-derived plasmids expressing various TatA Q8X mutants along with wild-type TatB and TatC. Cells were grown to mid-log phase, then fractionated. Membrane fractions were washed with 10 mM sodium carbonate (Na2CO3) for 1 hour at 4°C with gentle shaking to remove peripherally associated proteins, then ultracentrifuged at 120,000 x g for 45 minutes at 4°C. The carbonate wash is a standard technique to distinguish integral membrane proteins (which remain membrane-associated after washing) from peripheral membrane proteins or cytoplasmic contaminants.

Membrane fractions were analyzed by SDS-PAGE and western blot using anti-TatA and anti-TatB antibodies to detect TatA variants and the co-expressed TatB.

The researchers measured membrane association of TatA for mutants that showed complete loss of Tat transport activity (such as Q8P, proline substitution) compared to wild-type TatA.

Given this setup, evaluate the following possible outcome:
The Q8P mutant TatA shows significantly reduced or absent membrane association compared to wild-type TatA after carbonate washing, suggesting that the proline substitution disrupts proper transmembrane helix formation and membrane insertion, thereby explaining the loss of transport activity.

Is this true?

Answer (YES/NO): NO